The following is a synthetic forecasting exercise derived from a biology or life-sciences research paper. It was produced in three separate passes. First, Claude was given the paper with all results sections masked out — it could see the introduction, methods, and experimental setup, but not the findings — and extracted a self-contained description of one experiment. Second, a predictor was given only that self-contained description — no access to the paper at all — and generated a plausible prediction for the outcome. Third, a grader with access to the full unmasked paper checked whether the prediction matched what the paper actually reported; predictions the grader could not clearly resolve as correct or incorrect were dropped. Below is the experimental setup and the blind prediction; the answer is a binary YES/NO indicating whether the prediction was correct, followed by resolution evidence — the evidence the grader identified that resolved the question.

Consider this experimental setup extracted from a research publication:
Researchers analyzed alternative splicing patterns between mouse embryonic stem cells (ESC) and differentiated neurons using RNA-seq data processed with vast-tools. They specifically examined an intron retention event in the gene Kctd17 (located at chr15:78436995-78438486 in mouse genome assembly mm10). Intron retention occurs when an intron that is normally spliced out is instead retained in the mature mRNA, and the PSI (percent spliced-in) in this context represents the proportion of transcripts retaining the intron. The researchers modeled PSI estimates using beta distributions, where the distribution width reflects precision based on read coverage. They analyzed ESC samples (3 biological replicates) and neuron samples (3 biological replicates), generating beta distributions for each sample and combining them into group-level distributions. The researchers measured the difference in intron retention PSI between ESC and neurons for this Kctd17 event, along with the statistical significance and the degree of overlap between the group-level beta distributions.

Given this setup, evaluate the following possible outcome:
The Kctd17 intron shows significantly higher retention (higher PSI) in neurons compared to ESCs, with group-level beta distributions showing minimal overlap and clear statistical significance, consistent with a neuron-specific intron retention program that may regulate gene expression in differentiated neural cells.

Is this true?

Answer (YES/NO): NO